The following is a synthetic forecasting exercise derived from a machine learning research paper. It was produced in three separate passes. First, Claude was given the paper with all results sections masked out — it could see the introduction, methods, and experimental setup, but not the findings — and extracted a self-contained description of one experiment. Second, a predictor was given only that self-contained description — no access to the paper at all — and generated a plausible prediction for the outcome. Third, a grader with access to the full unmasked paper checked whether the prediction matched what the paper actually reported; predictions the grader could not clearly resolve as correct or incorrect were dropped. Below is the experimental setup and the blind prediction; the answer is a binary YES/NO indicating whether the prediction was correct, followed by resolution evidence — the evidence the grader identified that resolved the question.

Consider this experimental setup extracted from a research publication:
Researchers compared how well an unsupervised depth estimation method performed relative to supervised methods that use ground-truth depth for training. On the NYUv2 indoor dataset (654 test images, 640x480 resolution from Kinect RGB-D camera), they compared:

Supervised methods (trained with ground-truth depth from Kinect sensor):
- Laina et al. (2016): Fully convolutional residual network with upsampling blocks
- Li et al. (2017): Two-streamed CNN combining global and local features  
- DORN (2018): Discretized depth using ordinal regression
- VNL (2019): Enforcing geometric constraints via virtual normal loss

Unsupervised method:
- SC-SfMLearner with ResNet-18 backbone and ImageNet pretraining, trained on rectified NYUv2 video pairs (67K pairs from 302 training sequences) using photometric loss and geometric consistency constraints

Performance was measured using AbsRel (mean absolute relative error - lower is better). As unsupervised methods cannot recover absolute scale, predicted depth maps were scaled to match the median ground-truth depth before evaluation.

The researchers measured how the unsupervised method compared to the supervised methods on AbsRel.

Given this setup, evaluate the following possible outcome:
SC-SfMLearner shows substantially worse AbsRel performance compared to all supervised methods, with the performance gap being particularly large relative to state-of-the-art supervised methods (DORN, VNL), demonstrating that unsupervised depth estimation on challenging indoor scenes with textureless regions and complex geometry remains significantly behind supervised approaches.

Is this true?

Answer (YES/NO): NO